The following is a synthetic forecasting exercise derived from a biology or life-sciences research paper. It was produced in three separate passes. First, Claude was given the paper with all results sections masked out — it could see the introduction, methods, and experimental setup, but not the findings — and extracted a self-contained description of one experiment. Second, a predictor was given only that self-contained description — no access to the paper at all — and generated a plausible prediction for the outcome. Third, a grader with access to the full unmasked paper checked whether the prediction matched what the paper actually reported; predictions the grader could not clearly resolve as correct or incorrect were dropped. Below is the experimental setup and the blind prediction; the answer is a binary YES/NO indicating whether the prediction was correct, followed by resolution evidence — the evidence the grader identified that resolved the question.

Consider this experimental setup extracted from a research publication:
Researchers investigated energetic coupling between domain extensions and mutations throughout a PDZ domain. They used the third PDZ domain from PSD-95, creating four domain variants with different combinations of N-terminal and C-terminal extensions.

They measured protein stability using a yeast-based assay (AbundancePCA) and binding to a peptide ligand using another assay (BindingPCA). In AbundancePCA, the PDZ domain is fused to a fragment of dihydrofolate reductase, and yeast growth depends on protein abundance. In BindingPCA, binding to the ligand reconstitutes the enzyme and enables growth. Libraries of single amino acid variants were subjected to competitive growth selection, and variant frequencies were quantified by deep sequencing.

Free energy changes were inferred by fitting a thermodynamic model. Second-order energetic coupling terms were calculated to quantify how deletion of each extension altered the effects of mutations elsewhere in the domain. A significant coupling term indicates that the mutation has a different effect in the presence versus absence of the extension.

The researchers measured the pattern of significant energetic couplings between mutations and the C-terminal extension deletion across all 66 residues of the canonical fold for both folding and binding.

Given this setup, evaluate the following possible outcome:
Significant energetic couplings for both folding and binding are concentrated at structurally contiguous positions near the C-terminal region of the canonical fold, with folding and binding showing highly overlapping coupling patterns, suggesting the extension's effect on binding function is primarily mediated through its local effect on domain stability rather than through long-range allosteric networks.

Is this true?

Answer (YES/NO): NO